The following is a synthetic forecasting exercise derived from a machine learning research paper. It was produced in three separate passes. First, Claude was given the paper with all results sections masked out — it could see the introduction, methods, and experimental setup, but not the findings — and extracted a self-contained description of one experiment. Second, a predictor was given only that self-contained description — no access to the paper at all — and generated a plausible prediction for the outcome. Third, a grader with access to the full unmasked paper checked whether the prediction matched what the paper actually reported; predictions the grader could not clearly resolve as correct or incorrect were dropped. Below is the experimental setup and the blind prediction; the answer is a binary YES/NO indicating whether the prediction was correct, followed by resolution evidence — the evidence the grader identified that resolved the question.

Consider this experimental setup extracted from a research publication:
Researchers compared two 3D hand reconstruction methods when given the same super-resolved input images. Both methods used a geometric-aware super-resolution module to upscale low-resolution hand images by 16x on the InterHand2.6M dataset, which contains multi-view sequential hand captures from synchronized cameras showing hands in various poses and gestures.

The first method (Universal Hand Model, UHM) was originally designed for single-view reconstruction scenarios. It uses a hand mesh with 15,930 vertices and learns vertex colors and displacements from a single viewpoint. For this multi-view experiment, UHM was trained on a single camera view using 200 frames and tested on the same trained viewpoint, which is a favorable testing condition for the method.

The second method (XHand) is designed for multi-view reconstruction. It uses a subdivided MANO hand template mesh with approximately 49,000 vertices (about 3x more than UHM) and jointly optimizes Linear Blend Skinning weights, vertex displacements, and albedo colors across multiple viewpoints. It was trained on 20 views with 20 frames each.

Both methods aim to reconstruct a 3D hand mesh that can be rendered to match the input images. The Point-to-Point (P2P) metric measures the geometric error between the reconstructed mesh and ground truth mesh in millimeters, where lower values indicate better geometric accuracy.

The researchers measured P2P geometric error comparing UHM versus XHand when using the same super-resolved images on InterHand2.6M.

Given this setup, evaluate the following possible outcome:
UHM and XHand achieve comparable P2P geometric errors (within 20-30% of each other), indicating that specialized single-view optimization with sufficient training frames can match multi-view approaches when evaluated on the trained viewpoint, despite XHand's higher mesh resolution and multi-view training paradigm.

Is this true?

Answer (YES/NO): NO